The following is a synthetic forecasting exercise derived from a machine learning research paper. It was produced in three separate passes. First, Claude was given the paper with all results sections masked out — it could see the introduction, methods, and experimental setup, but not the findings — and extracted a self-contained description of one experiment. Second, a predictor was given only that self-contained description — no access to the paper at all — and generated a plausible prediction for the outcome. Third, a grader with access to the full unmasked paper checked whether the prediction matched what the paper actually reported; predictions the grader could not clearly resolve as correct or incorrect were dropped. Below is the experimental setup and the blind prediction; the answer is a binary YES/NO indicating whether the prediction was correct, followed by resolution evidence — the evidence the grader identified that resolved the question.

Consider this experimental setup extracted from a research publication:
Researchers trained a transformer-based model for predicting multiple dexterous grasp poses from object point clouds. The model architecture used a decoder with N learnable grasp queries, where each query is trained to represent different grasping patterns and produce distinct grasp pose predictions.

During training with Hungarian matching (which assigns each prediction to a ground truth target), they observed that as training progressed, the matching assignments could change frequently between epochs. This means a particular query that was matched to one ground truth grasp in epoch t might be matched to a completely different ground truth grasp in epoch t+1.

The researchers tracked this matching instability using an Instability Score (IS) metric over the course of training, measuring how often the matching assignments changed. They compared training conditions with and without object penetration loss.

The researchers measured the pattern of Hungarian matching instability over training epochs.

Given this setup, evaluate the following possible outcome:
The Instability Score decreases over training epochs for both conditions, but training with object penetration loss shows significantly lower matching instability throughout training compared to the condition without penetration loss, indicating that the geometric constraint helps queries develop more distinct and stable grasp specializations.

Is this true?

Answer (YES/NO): NO